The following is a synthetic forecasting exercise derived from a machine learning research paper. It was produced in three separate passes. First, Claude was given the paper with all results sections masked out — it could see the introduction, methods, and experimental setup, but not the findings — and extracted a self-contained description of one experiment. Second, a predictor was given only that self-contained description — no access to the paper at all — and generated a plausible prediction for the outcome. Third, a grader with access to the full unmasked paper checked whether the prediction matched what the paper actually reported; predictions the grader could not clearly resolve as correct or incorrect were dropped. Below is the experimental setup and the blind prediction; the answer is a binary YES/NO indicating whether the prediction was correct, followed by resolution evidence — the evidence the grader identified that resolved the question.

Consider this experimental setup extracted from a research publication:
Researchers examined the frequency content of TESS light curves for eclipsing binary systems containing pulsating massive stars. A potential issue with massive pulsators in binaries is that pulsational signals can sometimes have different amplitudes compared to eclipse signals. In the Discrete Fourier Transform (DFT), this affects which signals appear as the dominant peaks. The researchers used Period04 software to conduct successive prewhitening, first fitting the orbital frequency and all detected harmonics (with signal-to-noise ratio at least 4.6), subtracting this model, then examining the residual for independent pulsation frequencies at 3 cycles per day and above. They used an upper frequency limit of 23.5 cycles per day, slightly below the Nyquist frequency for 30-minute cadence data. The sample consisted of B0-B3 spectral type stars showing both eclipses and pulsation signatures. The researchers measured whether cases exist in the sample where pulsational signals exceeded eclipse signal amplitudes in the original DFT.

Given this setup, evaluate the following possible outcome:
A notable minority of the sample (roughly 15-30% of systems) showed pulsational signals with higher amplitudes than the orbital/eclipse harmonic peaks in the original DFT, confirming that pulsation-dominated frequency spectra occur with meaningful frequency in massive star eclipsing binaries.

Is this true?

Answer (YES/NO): NO